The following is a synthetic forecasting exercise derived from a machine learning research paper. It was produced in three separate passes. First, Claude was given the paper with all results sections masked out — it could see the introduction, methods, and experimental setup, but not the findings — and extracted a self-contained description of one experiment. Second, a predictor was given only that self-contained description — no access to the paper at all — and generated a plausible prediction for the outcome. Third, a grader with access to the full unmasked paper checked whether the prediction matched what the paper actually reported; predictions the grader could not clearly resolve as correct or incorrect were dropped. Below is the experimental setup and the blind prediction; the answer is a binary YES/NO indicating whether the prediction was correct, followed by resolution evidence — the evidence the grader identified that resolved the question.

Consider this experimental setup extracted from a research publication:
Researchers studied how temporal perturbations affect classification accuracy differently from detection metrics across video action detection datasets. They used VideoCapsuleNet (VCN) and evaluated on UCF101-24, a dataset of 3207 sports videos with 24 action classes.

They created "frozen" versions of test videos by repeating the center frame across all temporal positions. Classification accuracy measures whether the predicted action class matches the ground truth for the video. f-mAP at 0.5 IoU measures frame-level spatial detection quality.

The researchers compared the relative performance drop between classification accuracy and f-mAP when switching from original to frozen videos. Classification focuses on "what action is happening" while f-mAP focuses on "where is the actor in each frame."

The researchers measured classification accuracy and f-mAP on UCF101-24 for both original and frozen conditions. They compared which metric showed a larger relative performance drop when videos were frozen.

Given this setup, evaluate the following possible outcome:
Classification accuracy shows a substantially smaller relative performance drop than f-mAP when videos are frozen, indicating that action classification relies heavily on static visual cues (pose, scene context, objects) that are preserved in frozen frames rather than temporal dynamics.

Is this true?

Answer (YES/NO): YES